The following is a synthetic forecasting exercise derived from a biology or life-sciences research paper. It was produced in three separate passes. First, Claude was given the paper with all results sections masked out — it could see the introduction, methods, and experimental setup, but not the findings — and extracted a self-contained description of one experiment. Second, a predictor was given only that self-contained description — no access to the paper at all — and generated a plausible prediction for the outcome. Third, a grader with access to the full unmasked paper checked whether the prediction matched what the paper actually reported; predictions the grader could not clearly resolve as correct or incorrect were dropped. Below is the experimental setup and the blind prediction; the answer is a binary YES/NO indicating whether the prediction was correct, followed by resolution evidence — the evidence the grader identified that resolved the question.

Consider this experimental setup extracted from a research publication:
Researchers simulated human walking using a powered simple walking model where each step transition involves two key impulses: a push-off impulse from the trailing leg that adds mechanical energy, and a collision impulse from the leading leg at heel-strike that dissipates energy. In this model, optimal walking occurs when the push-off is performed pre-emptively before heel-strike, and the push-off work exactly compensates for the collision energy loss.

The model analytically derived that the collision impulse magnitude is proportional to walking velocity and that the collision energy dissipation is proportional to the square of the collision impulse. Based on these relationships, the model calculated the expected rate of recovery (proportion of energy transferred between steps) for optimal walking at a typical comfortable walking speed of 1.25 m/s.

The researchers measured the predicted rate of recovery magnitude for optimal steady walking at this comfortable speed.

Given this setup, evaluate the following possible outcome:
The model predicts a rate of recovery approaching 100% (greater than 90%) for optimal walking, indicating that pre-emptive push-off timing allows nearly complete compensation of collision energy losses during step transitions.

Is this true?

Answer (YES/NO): NO